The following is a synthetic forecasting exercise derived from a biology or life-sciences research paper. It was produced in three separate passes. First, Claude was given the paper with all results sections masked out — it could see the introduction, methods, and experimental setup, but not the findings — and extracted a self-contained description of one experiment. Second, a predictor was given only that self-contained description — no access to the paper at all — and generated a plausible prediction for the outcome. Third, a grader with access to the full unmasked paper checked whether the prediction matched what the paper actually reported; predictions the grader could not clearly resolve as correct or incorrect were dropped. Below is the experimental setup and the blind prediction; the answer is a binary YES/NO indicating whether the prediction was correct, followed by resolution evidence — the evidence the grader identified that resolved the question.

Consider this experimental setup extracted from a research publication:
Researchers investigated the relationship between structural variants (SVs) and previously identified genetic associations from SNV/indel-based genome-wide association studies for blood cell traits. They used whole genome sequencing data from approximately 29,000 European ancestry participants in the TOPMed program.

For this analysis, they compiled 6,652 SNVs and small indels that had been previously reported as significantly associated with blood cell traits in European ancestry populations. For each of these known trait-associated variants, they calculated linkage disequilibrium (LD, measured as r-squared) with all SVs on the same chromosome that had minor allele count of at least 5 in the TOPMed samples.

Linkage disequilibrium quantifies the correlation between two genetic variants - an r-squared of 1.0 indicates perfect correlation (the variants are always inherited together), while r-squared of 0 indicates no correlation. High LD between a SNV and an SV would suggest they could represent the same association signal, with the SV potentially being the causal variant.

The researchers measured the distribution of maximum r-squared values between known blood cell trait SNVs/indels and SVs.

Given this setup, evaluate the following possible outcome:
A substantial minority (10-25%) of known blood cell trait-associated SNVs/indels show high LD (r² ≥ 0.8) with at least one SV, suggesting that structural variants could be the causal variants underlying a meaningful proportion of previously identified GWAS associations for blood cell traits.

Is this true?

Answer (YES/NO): NO